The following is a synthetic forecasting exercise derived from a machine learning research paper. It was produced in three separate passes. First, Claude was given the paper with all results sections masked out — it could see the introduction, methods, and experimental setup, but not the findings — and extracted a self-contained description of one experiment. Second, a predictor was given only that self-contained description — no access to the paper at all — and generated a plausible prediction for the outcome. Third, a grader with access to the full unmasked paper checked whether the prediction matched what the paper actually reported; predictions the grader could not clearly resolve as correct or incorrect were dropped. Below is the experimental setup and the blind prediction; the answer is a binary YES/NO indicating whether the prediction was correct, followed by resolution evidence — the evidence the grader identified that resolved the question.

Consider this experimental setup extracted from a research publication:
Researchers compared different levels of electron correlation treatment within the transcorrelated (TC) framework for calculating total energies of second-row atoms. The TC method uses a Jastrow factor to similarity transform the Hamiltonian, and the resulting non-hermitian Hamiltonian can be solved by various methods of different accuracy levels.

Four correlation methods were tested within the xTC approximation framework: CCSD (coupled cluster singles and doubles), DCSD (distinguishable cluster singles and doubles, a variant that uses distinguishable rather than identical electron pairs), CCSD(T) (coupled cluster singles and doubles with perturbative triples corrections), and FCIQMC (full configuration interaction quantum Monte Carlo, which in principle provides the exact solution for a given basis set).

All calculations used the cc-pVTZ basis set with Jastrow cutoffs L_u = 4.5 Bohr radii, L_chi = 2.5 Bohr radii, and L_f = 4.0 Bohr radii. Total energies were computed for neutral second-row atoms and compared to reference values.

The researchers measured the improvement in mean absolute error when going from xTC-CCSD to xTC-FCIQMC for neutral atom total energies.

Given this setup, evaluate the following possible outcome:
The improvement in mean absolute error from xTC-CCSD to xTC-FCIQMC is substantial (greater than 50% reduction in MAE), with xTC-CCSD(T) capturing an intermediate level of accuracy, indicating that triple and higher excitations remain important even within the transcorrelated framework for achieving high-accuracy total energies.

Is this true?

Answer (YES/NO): NO